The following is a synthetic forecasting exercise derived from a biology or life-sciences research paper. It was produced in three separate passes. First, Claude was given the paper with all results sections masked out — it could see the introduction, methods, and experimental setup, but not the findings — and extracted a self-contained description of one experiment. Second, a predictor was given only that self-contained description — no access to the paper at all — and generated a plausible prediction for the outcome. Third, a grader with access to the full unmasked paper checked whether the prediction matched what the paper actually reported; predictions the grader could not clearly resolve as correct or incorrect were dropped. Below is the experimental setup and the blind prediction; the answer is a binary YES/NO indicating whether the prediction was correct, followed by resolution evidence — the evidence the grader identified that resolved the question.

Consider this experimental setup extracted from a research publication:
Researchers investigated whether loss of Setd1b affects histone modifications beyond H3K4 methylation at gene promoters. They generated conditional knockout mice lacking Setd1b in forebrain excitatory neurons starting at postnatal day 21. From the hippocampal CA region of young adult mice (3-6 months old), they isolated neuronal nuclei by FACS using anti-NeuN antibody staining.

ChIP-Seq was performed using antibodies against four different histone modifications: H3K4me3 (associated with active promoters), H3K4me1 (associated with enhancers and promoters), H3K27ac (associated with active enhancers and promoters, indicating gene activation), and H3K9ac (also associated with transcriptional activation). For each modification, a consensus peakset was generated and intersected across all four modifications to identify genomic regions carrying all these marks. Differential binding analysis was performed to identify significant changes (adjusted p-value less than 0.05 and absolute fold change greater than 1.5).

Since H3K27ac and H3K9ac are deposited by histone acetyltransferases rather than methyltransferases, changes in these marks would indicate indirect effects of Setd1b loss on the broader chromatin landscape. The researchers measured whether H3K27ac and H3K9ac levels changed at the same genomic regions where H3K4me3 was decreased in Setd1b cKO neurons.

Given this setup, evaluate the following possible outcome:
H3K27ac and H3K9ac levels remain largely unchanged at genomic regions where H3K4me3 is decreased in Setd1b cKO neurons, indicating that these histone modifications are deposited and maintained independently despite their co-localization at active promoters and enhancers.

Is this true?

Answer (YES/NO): NO